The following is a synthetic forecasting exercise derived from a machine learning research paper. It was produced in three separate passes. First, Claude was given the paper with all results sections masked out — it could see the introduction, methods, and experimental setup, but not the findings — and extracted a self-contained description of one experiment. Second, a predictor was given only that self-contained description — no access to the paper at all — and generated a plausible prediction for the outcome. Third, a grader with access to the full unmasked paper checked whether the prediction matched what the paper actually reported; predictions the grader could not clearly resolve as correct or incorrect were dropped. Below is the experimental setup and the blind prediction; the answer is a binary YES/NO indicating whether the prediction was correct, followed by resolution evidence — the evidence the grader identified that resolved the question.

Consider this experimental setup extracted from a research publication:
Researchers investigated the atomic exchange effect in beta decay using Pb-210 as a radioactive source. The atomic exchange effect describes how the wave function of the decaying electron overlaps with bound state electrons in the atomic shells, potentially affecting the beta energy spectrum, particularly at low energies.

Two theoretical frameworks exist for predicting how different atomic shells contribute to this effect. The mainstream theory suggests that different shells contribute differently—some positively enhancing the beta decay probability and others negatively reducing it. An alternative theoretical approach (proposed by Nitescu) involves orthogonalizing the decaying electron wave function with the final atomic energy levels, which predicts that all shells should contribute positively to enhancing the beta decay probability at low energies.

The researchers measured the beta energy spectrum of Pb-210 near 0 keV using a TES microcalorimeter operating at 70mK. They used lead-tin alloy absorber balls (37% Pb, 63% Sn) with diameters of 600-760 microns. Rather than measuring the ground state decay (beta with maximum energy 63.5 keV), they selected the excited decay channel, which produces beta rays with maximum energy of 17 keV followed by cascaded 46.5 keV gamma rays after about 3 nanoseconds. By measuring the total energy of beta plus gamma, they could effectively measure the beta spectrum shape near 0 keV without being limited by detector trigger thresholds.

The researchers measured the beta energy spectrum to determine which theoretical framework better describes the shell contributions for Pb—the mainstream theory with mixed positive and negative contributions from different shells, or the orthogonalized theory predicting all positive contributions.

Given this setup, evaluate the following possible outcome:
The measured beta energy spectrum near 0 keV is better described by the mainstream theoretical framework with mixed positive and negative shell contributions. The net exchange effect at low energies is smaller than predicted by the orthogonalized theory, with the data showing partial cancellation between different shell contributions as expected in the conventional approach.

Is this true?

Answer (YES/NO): NO